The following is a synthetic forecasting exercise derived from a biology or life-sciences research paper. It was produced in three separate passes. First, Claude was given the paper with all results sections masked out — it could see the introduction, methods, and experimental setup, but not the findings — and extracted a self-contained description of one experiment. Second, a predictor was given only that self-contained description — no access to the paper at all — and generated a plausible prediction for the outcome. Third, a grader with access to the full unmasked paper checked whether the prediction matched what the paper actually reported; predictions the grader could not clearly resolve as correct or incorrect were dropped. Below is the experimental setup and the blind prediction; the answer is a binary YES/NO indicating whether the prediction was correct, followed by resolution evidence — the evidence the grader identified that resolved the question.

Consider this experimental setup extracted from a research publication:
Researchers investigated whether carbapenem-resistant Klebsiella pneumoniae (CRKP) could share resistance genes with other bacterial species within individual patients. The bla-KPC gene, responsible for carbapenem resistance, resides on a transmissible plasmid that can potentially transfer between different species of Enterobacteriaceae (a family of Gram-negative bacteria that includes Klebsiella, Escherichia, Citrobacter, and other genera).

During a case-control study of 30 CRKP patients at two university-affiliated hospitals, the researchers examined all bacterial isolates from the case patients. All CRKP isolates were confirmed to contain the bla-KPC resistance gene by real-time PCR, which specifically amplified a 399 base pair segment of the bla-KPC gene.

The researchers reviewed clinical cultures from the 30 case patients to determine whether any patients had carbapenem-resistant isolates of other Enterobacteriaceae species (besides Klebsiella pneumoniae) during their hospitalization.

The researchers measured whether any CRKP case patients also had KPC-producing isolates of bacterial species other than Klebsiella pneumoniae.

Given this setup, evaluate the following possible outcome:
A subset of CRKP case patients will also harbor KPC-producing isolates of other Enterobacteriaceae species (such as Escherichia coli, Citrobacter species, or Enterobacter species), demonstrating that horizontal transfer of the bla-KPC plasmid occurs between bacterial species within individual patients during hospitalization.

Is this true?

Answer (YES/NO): NO